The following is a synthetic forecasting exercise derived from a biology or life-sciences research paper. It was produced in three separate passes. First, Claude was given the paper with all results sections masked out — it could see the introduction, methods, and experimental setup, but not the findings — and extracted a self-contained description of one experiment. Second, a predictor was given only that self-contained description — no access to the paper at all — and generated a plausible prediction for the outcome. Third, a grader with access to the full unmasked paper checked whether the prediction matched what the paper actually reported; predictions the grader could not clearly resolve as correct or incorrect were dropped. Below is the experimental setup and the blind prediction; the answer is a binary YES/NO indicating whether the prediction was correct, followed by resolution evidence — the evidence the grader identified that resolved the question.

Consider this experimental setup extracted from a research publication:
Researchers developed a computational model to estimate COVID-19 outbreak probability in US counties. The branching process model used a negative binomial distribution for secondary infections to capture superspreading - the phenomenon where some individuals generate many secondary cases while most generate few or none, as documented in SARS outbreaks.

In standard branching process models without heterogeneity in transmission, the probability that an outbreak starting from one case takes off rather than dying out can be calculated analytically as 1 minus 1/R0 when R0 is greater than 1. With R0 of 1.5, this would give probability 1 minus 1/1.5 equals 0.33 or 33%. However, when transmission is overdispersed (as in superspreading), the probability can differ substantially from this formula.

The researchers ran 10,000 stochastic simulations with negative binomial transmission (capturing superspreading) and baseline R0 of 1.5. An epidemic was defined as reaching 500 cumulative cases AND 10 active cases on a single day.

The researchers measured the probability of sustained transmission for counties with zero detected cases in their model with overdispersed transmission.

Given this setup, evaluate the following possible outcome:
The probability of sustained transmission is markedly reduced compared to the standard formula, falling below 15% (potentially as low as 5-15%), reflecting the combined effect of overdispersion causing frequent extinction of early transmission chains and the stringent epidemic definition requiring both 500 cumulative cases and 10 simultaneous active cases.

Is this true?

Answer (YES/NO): YES